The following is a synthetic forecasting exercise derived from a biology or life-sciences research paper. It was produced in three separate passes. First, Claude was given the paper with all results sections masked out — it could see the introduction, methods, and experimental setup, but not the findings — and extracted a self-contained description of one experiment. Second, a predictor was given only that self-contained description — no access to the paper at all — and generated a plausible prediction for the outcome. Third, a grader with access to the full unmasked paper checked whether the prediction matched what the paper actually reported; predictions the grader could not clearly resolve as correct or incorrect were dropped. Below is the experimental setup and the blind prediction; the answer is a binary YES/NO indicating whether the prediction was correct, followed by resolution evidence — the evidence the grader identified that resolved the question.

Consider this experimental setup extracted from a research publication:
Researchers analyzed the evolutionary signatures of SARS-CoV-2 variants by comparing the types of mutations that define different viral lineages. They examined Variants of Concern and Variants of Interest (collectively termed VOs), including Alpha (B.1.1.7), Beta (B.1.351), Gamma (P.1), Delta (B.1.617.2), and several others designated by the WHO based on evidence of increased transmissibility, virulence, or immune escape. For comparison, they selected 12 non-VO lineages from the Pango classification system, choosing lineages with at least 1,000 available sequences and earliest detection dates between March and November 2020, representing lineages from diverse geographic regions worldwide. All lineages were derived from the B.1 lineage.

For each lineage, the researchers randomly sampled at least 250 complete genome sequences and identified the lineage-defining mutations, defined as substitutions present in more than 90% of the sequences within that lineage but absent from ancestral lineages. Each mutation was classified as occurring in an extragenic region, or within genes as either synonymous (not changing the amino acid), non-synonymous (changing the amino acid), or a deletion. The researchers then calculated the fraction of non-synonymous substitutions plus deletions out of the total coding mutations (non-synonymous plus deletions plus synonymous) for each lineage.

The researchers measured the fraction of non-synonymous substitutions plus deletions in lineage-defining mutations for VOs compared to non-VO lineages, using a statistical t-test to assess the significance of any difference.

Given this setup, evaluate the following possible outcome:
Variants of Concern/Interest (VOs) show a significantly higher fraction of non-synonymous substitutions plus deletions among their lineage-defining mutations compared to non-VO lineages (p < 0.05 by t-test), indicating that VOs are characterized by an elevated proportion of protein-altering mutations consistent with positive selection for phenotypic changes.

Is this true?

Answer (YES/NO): YES